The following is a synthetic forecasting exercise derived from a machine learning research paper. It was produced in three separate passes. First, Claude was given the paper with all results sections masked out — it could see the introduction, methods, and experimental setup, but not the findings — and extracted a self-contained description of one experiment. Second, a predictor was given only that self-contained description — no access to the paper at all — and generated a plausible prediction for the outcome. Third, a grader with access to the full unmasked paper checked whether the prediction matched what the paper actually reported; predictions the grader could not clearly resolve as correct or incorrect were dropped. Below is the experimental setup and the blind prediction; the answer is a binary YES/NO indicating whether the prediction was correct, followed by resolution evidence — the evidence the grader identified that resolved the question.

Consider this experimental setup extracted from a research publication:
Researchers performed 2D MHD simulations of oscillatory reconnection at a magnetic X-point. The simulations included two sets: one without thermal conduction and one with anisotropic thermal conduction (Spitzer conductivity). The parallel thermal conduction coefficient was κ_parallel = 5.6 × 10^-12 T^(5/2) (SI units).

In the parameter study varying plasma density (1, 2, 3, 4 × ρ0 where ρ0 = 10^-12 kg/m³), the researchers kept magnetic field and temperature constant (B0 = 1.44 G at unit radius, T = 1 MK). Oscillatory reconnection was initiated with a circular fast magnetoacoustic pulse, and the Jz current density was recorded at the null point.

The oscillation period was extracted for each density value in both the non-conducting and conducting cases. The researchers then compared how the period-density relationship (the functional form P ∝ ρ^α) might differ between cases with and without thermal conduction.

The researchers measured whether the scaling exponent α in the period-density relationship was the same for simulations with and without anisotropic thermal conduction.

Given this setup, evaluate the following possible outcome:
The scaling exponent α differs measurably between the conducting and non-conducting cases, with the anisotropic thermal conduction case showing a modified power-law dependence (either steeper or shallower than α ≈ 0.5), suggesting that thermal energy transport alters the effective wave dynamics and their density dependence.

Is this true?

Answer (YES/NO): NO